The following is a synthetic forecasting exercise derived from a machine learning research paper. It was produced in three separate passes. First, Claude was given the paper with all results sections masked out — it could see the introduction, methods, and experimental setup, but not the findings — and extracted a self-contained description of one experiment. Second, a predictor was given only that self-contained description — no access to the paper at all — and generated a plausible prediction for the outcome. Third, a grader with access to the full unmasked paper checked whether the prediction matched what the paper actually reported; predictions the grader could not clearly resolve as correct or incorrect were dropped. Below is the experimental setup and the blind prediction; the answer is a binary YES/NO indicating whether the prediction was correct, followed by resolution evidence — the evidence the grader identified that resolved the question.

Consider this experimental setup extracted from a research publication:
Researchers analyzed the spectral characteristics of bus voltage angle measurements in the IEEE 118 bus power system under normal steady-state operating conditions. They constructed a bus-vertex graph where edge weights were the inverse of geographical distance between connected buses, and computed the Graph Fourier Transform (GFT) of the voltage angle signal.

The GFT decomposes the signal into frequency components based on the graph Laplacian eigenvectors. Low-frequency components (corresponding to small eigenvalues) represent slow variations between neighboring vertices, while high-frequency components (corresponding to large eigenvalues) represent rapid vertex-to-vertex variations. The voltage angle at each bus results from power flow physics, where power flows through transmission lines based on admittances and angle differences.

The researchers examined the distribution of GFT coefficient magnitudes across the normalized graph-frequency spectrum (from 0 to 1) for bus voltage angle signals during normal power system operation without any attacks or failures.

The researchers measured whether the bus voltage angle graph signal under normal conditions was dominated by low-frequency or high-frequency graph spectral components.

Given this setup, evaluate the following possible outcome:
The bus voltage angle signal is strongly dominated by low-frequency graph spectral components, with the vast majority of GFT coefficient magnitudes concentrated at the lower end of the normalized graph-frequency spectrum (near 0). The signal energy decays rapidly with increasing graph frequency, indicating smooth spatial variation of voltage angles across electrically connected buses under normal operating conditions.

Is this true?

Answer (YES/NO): YES